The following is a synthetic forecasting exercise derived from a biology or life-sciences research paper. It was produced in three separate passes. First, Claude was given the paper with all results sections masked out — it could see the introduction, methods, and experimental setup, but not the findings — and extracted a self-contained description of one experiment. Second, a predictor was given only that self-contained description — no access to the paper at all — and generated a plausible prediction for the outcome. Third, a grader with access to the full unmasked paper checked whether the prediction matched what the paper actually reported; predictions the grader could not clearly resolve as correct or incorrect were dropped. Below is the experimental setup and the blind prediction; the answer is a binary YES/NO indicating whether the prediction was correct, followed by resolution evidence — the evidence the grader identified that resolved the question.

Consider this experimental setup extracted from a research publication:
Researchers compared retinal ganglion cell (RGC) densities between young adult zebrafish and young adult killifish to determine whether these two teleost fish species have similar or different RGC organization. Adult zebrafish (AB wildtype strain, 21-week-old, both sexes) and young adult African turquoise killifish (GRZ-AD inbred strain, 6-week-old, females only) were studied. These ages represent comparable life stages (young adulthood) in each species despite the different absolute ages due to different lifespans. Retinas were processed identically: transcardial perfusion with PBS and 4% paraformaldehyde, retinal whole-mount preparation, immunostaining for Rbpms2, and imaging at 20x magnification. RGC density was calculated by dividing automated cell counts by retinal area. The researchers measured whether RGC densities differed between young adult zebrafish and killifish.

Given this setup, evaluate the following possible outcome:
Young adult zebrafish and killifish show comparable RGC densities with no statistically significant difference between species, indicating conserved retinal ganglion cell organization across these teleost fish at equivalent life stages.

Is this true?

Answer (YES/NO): YES